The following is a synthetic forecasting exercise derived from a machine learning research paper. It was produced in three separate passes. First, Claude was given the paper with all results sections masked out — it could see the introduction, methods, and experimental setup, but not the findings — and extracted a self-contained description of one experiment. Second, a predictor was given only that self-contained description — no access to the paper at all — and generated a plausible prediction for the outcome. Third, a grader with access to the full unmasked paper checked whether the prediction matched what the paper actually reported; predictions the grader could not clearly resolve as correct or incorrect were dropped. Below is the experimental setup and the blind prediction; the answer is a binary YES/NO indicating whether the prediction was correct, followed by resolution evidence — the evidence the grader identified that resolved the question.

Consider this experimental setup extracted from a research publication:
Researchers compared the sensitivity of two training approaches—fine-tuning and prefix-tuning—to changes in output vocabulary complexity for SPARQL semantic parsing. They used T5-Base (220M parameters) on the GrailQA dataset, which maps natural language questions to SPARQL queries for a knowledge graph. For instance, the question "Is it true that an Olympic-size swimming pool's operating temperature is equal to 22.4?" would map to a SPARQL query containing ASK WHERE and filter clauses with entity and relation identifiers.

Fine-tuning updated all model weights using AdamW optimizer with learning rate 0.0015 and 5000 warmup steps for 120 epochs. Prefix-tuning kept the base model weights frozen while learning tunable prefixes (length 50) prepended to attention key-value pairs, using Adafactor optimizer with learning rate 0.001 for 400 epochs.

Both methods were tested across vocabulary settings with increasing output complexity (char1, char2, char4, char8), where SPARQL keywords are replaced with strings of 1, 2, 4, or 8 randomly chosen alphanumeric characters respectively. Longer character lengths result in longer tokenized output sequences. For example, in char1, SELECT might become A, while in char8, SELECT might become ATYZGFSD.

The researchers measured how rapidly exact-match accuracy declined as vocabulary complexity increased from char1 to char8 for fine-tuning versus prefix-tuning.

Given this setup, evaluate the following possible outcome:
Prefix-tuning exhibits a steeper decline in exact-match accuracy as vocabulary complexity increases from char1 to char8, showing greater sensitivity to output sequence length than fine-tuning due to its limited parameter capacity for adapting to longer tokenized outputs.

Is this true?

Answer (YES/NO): YES